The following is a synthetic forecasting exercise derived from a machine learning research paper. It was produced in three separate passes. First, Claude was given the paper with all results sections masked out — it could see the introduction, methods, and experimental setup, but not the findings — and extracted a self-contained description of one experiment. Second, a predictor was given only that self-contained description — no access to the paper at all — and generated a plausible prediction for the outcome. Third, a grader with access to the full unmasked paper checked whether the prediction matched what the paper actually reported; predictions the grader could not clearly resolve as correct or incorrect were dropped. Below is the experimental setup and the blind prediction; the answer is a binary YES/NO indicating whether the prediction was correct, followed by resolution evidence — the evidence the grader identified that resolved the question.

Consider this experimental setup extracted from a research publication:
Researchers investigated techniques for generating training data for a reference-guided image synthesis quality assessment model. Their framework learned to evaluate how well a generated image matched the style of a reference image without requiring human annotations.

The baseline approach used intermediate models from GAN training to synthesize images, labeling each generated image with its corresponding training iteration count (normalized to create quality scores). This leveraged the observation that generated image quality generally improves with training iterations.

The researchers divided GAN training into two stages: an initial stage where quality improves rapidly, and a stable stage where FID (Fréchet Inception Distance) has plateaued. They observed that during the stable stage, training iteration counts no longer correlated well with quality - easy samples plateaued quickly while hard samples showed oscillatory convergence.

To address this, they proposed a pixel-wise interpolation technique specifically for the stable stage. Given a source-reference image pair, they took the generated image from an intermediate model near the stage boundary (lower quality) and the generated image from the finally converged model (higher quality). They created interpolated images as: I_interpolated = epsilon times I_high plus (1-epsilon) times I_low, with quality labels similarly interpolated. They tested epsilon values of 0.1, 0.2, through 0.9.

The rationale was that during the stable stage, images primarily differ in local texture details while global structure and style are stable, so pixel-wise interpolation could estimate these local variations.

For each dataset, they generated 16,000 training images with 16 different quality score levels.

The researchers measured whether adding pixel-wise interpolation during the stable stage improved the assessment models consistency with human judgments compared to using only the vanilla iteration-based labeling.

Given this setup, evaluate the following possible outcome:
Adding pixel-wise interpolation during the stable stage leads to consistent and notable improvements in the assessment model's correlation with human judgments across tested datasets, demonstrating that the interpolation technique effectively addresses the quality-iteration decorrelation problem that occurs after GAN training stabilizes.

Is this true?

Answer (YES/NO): YES